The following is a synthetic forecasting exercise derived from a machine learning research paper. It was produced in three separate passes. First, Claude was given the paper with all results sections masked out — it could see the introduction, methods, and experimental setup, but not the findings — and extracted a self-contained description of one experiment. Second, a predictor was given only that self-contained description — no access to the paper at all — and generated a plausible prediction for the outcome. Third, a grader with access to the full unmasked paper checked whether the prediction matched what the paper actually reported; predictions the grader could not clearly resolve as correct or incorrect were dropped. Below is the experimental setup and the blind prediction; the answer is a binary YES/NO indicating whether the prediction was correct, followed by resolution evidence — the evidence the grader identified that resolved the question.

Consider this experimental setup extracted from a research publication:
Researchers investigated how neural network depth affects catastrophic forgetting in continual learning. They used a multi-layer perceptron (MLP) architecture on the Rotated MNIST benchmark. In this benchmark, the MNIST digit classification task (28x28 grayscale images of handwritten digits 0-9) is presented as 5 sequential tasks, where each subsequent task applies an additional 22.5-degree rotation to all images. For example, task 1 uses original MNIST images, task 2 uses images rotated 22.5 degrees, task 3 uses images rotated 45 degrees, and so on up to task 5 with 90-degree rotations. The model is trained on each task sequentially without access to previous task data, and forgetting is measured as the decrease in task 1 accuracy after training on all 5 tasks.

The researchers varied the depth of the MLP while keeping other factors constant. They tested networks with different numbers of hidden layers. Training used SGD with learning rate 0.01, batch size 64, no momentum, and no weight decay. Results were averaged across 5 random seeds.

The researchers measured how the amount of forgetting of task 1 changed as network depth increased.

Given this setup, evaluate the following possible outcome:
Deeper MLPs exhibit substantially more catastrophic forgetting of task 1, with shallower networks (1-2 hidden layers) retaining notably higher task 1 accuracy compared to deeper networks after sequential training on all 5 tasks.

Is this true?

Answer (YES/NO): NO